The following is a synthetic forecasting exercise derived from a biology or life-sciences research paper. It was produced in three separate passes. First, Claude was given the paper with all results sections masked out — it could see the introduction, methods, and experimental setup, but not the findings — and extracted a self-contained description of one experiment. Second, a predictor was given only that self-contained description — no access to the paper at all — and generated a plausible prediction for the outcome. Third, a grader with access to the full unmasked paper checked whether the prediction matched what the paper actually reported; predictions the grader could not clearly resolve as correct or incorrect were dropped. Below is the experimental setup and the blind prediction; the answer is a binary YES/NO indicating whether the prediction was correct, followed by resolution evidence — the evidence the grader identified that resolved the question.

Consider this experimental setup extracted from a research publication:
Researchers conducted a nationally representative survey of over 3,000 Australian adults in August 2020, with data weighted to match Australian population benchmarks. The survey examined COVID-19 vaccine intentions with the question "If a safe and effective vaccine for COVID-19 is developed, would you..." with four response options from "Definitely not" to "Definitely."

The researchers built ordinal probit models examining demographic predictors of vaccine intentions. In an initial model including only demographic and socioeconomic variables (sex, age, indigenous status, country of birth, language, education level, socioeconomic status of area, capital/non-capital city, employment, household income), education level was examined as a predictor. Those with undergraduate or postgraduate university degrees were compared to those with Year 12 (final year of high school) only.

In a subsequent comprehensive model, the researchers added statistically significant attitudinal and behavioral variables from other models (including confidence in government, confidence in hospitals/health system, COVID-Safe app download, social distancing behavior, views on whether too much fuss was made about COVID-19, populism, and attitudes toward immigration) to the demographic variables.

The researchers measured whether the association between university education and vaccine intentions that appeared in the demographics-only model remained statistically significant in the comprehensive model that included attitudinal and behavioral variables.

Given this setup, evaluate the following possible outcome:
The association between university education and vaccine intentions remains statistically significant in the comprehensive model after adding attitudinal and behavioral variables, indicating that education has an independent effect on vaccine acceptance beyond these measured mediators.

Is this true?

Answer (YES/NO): NO